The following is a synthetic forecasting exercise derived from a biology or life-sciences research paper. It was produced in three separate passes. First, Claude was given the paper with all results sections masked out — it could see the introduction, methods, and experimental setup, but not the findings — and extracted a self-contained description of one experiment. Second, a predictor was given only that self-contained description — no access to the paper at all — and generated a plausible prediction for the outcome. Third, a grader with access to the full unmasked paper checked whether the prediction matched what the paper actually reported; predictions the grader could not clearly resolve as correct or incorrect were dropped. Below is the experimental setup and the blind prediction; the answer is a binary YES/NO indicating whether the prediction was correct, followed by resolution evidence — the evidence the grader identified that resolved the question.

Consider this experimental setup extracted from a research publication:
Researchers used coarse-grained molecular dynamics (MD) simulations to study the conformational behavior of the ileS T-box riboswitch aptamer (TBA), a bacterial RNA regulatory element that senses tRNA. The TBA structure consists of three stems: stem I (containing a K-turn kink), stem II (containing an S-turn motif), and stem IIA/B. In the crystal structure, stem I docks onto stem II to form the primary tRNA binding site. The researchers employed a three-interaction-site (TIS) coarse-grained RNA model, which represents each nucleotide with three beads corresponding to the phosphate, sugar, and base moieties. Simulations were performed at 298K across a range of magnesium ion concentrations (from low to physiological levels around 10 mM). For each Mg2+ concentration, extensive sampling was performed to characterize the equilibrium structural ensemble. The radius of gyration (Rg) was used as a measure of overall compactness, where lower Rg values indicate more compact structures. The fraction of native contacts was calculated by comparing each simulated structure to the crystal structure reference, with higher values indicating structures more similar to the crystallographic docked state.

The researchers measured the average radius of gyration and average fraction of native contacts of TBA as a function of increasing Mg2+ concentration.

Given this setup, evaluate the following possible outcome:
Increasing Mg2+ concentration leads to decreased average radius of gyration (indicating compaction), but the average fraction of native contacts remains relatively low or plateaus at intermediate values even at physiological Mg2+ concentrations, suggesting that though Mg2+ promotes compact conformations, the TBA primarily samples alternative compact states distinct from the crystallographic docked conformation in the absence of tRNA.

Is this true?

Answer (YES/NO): YES